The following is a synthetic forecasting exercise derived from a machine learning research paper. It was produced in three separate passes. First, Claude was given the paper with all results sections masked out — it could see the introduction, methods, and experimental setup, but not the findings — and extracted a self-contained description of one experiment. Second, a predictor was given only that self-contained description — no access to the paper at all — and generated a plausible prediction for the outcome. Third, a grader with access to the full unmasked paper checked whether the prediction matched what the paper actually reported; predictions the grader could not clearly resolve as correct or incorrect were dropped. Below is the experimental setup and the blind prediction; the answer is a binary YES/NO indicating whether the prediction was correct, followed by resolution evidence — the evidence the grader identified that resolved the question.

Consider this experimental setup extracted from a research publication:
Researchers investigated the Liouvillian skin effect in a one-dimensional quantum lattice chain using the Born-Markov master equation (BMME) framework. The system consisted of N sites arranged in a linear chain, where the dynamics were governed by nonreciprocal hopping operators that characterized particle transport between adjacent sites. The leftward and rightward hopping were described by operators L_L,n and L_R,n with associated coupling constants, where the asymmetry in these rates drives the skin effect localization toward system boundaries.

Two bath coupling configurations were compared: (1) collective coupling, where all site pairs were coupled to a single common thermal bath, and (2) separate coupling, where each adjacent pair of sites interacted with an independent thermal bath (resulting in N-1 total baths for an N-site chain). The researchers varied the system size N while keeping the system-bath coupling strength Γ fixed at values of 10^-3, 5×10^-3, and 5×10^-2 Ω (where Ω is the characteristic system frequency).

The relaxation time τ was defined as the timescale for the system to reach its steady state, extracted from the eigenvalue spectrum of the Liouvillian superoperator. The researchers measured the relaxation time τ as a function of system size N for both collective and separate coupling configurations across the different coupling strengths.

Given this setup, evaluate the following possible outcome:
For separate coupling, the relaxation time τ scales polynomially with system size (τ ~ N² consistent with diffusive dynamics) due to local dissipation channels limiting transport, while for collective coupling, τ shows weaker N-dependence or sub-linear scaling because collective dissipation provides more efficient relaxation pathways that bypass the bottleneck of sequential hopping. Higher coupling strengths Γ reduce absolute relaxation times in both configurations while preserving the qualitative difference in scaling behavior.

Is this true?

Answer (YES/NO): NO